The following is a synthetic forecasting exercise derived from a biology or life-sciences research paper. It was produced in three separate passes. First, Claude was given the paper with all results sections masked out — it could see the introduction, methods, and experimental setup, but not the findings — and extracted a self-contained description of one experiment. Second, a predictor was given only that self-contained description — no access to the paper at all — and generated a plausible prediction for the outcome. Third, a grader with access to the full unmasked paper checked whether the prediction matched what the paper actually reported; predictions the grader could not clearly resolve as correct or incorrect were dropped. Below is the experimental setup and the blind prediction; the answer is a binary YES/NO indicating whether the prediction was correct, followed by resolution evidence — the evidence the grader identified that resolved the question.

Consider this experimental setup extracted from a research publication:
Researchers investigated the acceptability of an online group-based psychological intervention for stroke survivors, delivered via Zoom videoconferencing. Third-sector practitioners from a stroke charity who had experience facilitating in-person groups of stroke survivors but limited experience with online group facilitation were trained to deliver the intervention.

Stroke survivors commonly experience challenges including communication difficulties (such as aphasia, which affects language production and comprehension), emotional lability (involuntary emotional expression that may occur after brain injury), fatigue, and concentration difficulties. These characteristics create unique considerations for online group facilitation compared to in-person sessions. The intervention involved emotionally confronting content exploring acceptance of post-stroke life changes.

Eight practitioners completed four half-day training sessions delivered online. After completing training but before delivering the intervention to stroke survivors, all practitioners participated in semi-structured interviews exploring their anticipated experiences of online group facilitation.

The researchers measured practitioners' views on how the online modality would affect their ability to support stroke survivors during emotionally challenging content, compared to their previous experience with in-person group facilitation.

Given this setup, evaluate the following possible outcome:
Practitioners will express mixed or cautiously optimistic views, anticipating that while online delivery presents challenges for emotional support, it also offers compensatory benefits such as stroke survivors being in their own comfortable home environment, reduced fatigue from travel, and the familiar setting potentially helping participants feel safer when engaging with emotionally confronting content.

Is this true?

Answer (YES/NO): NO